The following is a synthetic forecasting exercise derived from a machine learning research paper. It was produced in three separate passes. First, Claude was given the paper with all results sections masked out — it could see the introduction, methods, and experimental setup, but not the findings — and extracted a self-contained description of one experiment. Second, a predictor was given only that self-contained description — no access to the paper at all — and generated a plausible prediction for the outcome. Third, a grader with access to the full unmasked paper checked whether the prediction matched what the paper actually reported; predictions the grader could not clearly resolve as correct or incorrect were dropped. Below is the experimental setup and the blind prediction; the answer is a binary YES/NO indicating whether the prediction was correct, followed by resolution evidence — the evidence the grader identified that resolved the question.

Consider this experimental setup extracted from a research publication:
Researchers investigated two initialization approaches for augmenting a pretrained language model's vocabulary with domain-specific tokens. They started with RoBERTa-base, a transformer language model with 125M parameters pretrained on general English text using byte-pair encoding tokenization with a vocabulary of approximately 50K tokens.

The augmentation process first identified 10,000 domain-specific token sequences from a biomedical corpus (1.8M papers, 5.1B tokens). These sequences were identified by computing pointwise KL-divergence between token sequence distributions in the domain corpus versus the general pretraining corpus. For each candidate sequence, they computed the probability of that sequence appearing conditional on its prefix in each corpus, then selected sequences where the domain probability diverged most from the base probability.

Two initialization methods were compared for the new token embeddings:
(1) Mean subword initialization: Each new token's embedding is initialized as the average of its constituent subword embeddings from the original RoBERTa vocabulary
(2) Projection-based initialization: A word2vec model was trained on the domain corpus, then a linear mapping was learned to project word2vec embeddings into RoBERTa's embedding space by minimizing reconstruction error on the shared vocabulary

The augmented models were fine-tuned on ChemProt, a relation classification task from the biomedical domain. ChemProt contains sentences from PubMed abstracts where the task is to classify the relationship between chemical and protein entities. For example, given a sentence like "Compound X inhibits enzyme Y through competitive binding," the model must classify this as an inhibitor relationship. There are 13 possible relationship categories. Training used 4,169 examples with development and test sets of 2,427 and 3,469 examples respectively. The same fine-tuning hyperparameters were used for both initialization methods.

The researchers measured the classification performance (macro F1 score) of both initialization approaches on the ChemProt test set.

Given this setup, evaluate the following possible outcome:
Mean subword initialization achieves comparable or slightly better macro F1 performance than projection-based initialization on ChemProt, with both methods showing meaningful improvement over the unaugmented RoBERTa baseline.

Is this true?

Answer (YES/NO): YES